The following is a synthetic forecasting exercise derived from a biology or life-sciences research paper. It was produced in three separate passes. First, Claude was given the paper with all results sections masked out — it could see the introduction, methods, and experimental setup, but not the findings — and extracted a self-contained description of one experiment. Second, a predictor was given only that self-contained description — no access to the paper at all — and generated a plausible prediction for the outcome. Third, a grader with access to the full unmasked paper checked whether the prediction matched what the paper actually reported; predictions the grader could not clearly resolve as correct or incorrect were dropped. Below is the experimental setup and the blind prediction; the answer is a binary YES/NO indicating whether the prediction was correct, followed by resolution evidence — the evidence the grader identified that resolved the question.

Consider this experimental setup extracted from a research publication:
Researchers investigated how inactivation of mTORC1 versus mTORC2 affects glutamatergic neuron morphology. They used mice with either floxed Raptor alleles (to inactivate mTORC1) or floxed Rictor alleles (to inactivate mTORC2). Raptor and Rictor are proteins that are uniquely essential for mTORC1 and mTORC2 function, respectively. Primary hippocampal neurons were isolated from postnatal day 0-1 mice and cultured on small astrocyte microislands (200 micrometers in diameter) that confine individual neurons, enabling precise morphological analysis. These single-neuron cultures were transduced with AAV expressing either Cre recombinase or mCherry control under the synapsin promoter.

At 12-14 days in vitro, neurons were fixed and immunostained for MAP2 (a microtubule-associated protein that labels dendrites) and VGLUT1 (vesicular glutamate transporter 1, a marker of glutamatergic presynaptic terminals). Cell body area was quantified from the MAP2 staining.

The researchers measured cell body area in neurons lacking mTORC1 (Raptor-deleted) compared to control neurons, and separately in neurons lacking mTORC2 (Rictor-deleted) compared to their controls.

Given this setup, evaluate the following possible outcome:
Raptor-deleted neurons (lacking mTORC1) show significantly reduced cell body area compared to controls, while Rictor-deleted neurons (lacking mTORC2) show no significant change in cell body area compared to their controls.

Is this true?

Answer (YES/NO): NO